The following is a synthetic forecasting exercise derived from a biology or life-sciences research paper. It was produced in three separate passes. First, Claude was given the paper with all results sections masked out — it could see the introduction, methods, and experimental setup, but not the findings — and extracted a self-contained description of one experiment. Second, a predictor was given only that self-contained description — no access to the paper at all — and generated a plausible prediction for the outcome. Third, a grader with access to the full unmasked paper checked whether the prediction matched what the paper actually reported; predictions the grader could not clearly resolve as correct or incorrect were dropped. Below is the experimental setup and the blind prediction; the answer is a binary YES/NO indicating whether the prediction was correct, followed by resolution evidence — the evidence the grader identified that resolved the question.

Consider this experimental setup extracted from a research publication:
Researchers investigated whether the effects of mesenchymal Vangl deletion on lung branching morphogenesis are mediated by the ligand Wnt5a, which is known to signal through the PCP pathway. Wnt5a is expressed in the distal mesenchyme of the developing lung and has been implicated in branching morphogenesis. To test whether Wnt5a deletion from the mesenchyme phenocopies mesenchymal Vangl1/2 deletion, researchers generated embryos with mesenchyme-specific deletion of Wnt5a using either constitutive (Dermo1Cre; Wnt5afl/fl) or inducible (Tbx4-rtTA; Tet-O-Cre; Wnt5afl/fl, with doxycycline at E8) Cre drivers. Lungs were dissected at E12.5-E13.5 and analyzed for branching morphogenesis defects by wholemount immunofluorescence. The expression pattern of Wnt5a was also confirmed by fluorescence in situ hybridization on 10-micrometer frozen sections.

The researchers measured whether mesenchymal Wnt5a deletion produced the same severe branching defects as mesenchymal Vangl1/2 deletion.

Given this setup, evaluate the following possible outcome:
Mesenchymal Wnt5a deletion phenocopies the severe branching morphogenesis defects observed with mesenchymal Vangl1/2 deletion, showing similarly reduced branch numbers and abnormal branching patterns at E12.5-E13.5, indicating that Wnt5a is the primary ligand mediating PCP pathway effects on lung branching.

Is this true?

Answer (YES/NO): NO